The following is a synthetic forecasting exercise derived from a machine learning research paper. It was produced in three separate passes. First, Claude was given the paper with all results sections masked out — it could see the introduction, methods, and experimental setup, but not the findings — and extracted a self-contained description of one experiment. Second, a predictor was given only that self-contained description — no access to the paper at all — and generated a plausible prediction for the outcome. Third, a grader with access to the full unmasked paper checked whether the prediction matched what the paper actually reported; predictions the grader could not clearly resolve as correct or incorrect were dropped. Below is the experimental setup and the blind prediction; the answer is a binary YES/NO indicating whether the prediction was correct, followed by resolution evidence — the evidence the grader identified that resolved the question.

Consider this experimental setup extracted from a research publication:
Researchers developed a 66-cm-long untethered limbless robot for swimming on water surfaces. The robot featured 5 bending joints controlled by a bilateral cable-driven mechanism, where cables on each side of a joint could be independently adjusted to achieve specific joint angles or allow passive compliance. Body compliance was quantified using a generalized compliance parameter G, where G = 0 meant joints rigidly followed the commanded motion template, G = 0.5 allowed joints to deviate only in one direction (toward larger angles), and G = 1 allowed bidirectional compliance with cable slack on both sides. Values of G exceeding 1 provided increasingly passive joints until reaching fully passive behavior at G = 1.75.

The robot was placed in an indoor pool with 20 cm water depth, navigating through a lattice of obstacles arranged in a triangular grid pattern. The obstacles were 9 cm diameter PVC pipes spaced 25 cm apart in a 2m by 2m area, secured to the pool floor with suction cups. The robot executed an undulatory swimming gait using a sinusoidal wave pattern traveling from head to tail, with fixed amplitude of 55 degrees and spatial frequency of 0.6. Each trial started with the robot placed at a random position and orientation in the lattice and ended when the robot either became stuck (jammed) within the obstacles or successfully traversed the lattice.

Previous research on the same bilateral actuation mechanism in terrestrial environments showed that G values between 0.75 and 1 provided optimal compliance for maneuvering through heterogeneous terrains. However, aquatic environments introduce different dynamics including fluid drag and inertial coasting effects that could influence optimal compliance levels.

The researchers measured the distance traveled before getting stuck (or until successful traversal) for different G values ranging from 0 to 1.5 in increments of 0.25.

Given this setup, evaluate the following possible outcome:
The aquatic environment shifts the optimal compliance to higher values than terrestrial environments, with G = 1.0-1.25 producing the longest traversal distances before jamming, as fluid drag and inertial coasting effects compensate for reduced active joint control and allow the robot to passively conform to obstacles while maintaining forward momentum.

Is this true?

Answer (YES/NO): NO